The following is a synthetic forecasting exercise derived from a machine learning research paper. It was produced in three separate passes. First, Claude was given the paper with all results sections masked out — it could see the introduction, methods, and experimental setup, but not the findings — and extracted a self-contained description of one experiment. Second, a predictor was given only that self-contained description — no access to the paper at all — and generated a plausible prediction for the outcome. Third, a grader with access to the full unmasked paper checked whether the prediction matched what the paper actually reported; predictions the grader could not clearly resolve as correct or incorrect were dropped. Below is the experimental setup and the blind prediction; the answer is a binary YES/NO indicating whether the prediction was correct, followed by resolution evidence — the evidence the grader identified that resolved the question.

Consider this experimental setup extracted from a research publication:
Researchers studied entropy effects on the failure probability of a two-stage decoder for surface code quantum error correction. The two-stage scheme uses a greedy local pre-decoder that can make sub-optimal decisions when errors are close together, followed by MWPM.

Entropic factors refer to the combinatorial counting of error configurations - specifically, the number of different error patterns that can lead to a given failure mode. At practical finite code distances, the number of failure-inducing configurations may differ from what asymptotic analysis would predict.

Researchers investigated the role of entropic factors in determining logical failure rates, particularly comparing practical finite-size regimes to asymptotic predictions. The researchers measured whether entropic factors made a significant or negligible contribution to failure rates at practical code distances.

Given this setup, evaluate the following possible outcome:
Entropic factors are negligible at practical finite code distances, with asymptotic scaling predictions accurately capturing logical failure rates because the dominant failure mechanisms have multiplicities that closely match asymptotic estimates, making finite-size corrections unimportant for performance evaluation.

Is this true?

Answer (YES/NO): NO